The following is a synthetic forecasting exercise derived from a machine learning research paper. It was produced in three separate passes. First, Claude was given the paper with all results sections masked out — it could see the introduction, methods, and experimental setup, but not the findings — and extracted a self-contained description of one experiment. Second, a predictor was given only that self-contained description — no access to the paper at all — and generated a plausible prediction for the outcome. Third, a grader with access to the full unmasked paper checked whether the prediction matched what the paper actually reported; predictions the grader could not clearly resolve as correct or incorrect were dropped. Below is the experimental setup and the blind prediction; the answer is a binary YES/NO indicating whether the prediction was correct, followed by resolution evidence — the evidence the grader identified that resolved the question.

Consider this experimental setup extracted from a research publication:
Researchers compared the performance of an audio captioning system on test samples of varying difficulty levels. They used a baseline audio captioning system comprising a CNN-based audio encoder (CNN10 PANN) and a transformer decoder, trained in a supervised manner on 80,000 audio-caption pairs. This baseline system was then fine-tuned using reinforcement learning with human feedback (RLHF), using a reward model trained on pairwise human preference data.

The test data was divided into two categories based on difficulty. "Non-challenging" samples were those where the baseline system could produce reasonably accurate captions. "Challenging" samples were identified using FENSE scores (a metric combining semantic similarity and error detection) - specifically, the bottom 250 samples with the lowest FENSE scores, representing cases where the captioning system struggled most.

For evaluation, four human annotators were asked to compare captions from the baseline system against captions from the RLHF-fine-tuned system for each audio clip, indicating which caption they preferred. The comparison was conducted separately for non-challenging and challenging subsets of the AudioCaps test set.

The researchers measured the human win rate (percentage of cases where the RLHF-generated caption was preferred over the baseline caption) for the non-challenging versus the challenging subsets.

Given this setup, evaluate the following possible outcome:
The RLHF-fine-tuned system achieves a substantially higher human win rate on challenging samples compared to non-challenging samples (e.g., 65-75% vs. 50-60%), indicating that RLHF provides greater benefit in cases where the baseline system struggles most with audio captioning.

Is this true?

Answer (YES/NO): NO